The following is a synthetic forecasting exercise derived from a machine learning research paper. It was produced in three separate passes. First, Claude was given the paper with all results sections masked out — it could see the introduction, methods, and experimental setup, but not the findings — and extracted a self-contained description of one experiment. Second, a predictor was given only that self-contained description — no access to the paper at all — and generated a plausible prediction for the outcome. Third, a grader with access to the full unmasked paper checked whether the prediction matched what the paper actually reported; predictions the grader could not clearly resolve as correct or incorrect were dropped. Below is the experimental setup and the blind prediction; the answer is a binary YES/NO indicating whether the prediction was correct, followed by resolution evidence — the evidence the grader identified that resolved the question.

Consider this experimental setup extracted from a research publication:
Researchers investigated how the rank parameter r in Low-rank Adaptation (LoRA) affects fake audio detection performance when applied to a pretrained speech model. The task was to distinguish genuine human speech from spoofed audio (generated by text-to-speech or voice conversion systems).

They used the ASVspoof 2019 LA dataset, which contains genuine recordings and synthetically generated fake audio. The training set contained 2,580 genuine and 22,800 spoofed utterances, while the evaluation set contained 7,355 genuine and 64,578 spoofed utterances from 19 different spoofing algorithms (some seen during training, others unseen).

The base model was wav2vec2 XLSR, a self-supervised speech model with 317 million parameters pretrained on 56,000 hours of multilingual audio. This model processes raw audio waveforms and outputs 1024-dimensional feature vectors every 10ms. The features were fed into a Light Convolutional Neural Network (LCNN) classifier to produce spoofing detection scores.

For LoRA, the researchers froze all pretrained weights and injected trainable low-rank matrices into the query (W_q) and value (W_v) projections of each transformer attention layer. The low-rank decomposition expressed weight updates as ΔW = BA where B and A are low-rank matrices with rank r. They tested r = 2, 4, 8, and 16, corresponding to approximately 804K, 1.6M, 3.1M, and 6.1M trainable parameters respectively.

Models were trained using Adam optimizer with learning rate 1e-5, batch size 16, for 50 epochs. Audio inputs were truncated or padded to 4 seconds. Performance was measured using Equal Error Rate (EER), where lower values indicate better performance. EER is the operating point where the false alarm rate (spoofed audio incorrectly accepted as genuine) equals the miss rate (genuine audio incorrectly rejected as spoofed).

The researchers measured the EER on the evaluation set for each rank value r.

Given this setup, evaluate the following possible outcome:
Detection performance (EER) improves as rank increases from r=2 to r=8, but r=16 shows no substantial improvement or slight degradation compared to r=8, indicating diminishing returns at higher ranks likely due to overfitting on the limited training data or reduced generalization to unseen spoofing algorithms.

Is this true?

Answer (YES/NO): NO